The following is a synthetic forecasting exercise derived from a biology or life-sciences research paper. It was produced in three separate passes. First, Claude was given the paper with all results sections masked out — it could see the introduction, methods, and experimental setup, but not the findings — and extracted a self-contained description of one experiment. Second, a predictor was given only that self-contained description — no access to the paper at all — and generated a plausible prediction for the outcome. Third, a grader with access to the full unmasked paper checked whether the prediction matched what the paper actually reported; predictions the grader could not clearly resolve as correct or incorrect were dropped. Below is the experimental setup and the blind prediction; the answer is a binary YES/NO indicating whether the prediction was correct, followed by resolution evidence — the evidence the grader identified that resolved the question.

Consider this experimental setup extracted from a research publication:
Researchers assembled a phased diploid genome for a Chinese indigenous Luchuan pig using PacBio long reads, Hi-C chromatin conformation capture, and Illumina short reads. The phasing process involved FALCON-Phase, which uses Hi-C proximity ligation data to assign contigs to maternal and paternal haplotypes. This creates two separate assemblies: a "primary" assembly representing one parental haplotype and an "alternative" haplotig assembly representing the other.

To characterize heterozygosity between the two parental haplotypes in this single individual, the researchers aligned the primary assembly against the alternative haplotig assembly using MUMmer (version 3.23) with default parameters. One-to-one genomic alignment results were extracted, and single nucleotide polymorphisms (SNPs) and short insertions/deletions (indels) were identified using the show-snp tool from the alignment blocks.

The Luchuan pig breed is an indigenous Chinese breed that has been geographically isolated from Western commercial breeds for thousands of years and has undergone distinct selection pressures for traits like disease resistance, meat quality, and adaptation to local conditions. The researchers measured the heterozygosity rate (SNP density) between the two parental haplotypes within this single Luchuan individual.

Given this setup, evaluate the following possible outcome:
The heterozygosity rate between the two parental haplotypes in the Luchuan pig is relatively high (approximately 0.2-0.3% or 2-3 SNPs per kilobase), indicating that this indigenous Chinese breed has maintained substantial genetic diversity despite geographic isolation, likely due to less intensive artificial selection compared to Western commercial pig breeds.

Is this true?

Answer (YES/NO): YES